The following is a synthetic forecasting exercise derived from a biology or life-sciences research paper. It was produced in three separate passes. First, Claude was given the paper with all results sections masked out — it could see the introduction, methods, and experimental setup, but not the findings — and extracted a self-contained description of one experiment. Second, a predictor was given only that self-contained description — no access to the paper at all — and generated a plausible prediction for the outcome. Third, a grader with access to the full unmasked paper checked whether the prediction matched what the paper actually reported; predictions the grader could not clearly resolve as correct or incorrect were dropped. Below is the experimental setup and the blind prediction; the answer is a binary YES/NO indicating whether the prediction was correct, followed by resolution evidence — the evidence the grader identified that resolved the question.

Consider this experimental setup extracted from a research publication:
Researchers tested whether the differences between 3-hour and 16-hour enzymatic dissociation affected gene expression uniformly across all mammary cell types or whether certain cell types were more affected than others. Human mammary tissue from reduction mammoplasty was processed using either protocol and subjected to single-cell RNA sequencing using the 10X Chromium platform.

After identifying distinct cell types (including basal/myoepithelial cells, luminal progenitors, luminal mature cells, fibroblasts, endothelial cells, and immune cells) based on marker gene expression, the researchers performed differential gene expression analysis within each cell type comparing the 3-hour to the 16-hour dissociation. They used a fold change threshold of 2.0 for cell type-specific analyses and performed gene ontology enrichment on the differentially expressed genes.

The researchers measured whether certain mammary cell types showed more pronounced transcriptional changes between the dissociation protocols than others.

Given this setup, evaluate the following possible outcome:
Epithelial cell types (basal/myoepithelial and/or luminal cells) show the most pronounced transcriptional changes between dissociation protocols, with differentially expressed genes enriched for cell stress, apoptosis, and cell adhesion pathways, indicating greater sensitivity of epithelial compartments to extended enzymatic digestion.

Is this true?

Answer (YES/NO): NO